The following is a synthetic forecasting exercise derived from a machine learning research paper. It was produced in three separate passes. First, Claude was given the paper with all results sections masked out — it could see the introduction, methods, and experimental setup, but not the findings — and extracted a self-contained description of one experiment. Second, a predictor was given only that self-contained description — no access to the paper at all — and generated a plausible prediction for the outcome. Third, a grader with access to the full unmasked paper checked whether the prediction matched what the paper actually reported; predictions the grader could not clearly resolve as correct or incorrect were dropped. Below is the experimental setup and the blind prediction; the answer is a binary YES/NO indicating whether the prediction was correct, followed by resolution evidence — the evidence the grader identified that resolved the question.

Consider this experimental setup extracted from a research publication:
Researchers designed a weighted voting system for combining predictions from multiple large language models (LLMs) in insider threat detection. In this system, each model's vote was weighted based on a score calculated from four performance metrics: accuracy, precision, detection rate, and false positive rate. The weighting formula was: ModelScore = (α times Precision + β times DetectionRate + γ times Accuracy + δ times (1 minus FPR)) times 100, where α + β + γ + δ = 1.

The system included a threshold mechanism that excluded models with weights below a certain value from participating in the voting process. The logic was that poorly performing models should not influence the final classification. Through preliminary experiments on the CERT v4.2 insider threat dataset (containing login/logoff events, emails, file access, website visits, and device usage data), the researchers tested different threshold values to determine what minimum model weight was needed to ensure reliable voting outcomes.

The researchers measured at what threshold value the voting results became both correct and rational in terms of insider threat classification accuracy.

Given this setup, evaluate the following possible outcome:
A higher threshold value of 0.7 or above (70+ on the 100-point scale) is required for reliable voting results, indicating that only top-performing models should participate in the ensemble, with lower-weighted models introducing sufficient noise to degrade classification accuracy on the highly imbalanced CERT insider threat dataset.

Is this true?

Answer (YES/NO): YES